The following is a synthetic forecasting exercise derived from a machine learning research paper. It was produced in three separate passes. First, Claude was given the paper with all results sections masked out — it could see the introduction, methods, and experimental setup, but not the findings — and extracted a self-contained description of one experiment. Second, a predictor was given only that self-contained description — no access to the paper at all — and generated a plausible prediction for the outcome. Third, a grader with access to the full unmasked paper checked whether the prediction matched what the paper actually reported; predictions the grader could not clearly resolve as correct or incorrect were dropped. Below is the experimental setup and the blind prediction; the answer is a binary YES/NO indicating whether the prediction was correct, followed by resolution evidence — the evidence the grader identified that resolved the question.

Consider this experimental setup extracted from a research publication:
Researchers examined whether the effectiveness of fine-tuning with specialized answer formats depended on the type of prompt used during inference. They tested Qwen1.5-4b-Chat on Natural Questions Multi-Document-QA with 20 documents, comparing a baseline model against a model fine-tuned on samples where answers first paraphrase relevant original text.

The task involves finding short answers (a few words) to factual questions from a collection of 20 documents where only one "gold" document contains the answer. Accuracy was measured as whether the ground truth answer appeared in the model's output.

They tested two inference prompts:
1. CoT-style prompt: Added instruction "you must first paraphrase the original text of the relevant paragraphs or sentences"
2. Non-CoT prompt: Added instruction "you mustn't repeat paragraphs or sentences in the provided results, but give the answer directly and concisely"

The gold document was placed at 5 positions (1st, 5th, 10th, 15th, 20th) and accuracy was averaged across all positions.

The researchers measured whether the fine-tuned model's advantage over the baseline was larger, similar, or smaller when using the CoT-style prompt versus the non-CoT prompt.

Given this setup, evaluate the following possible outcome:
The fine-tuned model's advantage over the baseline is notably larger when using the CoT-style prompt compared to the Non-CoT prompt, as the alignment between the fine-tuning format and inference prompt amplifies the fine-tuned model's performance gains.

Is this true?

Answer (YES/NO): YES